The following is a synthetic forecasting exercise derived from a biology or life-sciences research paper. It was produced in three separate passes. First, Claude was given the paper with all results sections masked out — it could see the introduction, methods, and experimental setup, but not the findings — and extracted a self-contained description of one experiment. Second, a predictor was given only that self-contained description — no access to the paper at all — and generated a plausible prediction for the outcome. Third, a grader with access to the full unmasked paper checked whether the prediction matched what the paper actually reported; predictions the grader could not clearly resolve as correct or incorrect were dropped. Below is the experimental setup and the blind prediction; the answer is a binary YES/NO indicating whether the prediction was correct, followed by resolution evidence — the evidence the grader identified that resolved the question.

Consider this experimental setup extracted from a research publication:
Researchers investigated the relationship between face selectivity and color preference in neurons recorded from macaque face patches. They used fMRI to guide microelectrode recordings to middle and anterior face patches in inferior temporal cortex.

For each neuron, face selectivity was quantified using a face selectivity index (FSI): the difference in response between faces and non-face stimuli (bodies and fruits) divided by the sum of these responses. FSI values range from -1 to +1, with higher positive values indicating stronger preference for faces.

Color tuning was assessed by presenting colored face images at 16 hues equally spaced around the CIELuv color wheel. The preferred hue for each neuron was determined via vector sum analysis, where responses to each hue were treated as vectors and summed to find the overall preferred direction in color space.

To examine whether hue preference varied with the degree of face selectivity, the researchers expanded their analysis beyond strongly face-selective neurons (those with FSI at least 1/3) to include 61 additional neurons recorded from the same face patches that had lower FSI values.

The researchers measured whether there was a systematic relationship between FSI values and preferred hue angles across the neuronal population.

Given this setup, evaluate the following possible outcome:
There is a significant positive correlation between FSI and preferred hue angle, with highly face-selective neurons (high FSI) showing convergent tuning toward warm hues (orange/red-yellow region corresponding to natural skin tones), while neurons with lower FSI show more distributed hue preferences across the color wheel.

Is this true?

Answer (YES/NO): NO